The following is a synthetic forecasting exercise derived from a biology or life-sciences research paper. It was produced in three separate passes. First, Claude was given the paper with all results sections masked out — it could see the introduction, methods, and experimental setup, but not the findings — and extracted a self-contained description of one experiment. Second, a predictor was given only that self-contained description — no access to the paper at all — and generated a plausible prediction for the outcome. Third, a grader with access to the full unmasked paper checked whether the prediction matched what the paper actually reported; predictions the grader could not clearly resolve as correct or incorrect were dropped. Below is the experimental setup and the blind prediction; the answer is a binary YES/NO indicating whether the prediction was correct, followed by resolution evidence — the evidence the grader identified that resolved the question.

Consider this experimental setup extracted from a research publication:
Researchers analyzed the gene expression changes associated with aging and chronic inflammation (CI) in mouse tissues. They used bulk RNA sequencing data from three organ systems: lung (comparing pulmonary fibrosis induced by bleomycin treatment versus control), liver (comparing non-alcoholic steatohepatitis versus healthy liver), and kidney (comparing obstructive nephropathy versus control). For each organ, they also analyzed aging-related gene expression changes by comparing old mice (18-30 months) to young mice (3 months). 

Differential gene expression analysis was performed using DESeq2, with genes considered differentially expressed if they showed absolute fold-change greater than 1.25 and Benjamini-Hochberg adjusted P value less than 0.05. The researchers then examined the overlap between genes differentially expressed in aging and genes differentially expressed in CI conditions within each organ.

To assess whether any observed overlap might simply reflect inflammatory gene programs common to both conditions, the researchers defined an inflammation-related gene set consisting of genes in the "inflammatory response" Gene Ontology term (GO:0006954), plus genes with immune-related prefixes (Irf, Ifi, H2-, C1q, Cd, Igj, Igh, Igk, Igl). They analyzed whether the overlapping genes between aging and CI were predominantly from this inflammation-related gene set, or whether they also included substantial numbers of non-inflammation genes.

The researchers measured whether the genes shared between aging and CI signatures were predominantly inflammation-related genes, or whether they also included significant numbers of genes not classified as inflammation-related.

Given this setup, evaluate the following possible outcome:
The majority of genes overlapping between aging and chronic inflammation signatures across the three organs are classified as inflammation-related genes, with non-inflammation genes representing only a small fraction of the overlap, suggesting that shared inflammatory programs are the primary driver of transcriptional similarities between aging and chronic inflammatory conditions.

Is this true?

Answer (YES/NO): NO